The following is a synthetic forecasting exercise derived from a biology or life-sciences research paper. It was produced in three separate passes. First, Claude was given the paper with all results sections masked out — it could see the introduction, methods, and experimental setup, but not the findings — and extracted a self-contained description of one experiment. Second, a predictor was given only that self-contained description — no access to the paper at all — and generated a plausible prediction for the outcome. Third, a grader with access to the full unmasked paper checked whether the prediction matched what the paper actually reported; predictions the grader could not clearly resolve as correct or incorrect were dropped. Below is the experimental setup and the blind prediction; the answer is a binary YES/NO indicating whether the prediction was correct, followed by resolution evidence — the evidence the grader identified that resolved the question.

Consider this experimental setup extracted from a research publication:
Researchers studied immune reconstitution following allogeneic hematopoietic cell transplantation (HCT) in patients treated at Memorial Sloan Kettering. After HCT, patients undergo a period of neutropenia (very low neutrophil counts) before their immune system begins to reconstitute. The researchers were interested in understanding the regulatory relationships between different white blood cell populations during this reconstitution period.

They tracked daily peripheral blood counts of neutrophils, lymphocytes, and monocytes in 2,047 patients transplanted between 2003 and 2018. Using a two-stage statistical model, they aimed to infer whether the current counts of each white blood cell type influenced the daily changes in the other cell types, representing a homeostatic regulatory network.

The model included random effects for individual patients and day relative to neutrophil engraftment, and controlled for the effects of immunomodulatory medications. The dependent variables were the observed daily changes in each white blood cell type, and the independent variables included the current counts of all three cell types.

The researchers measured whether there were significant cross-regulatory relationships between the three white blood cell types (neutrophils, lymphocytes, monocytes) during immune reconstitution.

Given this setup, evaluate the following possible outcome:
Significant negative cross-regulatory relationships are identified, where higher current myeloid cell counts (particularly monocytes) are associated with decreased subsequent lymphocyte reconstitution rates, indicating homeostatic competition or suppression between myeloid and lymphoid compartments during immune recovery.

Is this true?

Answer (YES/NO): NO